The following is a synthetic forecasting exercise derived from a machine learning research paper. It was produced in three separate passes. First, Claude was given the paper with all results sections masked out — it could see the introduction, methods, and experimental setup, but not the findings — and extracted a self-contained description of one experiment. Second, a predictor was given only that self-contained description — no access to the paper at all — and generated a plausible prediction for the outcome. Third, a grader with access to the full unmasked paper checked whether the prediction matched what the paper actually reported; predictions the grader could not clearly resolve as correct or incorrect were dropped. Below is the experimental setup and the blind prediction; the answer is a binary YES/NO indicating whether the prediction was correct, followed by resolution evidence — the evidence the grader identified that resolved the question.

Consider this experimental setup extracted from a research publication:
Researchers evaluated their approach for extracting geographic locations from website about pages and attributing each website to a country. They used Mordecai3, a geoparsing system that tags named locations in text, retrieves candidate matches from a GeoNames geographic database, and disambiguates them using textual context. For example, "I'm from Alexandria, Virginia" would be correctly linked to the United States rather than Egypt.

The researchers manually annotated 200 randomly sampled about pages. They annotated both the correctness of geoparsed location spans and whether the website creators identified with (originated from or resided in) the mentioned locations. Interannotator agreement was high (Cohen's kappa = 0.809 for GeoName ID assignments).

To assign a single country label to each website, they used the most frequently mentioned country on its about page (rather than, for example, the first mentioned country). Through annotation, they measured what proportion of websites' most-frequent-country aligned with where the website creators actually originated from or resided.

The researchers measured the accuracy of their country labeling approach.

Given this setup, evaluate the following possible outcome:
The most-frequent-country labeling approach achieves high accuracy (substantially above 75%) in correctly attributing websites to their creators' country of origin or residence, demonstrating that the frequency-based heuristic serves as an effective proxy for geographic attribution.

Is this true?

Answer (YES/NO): YES